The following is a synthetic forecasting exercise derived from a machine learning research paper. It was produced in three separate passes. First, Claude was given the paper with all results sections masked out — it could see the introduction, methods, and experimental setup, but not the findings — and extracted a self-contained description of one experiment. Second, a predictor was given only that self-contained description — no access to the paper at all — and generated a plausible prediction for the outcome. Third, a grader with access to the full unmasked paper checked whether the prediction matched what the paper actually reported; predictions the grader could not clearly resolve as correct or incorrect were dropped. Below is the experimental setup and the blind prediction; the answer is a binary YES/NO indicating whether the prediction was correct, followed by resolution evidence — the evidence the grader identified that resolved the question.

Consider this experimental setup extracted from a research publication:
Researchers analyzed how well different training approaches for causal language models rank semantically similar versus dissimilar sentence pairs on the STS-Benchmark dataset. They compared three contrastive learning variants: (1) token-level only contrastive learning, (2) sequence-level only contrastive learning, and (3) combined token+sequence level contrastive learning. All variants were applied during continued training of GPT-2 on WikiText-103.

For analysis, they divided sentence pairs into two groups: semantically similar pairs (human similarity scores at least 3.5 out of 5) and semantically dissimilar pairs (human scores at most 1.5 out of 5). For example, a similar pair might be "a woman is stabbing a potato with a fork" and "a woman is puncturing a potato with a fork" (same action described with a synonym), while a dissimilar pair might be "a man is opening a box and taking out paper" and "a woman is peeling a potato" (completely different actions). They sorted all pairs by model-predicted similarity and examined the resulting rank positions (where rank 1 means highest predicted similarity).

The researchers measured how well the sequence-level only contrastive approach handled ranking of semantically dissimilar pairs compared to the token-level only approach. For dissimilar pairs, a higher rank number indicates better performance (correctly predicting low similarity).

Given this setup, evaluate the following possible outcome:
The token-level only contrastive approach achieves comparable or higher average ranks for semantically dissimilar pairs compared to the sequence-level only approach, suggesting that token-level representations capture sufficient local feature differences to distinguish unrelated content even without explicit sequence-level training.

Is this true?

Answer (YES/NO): YES